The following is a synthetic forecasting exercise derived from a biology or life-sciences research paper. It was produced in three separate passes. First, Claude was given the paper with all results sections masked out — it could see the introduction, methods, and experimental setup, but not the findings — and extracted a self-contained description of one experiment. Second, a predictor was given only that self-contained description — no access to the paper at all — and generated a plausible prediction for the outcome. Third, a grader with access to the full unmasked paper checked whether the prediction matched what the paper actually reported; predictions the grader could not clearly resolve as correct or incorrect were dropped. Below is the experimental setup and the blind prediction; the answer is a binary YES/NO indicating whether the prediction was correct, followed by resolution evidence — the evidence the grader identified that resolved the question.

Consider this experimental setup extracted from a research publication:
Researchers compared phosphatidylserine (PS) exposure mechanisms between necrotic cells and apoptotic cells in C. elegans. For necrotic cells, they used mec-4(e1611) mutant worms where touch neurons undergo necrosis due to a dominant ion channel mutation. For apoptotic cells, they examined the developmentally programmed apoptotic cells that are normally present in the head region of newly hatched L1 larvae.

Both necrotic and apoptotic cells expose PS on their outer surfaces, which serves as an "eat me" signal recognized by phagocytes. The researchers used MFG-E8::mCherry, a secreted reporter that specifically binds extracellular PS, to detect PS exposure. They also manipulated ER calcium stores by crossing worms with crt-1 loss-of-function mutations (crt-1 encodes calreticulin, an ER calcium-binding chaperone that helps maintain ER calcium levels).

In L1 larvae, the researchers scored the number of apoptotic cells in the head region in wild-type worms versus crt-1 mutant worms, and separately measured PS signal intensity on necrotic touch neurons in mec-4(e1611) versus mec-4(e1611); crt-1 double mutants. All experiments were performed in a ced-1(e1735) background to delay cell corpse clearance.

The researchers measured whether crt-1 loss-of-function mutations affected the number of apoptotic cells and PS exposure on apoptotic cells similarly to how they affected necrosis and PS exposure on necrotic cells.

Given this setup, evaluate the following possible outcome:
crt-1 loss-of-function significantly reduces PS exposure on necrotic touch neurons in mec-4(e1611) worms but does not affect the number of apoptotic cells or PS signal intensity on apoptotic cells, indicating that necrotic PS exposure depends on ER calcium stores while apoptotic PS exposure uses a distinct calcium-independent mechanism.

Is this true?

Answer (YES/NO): YES